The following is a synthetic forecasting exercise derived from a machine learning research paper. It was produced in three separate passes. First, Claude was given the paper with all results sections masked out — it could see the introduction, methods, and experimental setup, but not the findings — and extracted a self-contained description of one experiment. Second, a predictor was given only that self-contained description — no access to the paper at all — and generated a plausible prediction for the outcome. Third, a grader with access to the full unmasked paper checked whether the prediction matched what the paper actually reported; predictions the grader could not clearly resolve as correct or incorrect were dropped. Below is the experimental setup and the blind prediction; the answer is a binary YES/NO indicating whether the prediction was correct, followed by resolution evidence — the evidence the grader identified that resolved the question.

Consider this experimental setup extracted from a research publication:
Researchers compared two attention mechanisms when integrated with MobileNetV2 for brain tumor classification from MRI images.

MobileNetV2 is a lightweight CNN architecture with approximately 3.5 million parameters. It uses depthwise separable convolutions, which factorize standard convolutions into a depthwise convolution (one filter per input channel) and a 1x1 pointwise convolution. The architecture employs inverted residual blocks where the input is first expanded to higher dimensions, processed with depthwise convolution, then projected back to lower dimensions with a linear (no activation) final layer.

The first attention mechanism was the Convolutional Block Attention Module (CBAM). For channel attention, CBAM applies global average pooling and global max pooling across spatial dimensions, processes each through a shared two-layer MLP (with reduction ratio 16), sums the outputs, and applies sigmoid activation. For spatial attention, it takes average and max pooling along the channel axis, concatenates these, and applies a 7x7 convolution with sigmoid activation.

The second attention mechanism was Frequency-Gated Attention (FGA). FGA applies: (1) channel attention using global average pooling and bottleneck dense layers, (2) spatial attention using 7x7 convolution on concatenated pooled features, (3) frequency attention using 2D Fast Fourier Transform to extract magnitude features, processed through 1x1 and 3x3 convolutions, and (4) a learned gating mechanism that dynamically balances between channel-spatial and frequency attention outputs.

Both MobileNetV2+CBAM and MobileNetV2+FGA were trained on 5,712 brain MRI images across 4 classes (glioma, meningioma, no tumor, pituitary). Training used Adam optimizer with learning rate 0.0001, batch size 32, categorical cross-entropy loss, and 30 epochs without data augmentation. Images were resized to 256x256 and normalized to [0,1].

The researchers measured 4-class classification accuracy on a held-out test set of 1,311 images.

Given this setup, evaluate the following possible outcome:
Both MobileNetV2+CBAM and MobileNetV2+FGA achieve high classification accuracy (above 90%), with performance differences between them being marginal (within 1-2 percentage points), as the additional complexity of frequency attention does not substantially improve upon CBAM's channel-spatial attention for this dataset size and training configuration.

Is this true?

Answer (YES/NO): NO